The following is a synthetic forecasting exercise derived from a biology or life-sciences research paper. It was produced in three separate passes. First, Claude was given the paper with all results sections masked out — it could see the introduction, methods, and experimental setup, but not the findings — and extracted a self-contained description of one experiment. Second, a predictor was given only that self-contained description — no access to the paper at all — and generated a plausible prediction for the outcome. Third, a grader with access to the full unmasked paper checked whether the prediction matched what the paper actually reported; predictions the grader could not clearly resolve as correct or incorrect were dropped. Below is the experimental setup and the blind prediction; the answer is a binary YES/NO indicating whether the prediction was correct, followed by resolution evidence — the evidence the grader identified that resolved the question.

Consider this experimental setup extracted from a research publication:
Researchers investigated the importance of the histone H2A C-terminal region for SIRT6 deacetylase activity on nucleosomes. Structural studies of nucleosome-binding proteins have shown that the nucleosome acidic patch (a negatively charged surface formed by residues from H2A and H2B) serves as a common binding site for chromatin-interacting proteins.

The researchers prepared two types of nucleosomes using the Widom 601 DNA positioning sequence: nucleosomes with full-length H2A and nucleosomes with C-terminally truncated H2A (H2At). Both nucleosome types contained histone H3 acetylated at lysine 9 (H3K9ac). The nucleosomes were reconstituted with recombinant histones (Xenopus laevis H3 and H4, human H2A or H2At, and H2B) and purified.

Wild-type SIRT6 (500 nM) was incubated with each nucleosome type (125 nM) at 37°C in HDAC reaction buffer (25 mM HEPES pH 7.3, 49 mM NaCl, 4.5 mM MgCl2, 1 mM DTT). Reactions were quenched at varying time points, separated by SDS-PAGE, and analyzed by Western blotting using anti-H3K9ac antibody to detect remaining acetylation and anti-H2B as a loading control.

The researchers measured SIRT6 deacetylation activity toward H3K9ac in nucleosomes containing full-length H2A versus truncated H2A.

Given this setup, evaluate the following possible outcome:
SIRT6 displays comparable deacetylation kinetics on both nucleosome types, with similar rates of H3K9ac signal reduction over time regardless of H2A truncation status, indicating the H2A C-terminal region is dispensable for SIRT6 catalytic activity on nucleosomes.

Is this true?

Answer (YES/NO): NO